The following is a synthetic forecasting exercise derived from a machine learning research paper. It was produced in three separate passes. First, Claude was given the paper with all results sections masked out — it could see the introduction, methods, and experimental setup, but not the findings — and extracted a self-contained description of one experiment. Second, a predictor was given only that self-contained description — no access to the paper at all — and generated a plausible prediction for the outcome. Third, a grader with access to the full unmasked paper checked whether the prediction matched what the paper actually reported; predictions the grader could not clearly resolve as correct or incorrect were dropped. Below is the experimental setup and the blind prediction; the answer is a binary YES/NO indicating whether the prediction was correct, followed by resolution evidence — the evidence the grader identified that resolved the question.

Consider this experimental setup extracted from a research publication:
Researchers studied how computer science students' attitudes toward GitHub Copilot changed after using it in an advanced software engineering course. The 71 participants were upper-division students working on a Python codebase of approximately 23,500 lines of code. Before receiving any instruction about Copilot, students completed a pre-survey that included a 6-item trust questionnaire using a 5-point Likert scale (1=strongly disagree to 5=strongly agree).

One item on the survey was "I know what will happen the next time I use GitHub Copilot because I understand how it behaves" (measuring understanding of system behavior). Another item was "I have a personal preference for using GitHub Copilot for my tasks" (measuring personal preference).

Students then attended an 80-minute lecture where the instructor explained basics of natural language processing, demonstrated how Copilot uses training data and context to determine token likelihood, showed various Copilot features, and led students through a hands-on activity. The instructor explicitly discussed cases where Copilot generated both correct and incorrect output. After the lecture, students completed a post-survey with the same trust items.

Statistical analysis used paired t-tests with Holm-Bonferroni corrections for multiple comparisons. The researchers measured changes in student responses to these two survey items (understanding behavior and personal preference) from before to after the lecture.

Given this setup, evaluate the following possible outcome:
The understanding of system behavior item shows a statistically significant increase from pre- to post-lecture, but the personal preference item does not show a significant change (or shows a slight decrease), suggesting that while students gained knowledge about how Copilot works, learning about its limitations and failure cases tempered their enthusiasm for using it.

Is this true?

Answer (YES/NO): NO